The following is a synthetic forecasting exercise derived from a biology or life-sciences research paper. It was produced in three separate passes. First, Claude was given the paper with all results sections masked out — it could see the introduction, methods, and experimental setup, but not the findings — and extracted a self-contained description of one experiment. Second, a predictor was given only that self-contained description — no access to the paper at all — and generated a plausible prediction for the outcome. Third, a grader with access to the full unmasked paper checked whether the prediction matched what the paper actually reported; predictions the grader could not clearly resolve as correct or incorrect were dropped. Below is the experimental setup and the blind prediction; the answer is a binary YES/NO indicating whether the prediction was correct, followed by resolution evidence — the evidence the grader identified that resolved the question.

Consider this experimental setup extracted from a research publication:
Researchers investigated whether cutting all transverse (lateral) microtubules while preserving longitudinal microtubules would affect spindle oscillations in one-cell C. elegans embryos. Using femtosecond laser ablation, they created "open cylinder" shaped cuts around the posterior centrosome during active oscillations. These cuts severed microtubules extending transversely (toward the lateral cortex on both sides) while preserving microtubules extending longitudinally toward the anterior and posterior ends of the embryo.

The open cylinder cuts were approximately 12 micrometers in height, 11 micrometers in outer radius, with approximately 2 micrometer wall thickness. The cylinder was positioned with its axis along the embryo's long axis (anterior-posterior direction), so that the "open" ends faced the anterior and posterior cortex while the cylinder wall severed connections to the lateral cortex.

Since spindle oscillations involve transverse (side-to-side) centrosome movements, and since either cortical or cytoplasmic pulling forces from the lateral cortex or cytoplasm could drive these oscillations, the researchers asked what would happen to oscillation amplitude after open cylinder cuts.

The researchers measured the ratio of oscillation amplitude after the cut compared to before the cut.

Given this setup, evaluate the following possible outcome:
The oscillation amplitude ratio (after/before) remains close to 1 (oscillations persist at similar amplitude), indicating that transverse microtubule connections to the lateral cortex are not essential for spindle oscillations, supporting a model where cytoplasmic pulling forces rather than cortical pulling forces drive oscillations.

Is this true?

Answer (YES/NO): NO